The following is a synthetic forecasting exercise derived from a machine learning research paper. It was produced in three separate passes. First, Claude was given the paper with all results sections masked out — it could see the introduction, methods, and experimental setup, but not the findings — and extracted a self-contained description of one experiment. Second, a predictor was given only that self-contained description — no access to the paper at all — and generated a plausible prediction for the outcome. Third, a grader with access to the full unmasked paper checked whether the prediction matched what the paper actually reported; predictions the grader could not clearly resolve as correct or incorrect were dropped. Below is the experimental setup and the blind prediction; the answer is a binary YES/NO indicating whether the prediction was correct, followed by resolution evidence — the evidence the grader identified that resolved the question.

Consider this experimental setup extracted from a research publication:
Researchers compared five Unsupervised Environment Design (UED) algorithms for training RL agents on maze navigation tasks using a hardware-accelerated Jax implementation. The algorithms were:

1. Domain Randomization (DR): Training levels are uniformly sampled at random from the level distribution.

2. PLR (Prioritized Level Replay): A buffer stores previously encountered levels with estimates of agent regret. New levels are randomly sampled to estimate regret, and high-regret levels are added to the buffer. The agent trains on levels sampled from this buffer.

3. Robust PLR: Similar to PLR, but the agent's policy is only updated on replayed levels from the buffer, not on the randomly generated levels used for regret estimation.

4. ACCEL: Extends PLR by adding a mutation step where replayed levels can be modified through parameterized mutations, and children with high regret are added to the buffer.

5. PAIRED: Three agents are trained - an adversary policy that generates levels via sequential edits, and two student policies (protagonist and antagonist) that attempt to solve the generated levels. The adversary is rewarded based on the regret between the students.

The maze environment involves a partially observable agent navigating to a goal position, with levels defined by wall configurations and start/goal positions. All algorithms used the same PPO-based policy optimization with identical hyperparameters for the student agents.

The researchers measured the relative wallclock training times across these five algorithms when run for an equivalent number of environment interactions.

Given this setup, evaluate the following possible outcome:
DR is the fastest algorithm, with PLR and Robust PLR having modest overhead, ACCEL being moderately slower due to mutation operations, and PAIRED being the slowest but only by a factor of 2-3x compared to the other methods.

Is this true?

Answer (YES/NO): NO